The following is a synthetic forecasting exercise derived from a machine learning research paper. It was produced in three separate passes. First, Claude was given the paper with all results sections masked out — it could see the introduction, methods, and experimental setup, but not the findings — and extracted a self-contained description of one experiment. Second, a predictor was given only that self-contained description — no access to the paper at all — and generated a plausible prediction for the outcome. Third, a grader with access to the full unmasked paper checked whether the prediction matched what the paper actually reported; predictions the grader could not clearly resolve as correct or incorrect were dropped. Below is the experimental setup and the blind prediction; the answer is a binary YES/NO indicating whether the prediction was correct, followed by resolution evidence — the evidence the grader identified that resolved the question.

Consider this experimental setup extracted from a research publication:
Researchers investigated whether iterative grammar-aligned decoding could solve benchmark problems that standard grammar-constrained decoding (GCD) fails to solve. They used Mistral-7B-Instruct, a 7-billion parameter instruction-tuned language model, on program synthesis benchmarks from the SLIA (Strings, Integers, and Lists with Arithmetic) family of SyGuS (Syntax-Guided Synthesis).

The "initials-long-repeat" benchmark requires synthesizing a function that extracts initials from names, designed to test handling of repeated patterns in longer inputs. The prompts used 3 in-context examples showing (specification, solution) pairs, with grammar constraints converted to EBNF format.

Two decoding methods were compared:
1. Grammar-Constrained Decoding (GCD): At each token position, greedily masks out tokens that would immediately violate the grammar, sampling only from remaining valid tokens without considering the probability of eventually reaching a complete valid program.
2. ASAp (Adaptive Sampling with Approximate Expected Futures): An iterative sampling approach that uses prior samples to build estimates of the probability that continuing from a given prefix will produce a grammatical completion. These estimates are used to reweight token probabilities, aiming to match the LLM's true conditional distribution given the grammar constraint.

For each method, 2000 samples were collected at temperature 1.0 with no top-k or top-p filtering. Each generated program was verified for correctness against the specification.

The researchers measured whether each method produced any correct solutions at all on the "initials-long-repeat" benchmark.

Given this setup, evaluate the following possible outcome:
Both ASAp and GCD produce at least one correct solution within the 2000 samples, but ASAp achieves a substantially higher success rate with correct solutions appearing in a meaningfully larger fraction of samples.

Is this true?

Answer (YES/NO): NO